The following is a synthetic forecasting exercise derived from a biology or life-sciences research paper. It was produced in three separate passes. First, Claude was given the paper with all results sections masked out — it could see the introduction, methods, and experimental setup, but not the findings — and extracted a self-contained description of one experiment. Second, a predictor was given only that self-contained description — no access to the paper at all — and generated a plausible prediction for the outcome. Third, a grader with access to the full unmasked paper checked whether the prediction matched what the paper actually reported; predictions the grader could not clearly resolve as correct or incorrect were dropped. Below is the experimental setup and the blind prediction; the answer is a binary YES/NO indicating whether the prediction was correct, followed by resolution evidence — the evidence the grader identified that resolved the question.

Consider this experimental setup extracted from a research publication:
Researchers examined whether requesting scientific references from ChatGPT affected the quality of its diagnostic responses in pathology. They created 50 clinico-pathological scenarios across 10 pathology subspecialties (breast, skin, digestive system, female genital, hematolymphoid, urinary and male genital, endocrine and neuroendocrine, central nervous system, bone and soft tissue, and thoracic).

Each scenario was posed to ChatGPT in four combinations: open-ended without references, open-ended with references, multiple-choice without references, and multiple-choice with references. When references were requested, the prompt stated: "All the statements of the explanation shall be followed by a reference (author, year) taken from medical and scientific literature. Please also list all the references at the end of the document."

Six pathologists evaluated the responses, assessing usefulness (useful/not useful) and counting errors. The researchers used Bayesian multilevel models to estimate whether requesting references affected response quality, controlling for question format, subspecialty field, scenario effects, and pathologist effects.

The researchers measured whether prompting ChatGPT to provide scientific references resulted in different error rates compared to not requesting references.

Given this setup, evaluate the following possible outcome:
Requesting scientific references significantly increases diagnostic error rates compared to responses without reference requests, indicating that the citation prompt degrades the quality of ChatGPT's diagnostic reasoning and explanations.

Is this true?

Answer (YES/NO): NO